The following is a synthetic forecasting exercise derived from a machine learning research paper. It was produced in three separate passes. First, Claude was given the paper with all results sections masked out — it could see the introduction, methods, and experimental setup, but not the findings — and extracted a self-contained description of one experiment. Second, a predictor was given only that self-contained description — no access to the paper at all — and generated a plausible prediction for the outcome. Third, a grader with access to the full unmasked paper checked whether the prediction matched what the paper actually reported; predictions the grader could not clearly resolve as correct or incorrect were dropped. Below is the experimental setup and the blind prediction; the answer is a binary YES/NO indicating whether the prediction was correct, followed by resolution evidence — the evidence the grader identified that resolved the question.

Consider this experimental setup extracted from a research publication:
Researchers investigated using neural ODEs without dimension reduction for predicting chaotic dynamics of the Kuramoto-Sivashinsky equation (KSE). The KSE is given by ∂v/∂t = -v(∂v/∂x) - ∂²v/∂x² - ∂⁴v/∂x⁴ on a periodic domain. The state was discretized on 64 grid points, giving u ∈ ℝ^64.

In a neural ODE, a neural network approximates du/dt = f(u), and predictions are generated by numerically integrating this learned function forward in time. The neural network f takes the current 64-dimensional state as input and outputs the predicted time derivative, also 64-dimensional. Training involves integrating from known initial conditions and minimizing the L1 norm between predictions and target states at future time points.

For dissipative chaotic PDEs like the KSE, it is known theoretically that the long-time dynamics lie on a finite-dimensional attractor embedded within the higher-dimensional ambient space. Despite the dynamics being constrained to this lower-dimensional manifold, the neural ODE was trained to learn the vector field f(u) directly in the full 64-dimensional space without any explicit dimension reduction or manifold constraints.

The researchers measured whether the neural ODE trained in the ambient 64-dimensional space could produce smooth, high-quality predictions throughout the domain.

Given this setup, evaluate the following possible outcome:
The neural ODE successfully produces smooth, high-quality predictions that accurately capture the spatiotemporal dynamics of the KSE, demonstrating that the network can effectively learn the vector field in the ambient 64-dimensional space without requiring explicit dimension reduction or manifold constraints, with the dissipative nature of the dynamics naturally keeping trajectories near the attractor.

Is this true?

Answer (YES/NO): NO